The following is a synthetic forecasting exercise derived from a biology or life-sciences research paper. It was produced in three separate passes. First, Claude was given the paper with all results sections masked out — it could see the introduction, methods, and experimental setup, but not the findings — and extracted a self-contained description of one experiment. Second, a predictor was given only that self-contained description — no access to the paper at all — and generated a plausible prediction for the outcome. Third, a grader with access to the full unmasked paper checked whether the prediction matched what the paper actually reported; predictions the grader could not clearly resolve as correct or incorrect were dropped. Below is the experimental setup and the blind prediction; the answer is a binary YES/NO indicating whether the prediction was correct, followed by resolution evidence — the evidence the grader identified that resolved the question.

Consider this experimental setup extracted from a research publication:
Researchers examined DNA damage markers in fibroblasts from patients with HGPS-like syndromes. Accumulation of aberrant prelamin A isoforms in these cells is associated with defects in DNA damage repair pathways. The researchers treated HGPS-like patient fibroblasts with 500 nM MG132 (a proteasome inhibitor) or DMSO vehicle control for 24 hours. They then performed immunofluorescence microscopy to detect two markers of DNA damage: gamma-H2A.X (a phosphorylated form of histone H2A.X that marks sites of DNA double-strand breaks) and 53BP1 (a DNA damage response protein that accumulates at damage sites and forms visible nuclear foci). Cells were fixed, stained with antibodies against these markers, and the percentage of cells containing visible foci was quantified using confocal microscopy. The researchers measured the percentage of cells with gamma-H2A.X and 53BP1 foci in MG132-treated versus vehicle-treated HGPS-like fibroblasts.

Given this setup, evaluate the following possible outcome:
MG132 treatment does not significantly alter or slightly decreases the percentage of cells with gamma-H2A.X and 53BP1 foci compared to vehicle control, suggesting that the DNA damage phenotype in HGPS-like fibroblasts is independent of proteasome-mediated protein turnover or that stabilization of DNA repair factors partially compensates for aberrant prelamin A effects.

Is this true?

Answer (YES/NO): NO